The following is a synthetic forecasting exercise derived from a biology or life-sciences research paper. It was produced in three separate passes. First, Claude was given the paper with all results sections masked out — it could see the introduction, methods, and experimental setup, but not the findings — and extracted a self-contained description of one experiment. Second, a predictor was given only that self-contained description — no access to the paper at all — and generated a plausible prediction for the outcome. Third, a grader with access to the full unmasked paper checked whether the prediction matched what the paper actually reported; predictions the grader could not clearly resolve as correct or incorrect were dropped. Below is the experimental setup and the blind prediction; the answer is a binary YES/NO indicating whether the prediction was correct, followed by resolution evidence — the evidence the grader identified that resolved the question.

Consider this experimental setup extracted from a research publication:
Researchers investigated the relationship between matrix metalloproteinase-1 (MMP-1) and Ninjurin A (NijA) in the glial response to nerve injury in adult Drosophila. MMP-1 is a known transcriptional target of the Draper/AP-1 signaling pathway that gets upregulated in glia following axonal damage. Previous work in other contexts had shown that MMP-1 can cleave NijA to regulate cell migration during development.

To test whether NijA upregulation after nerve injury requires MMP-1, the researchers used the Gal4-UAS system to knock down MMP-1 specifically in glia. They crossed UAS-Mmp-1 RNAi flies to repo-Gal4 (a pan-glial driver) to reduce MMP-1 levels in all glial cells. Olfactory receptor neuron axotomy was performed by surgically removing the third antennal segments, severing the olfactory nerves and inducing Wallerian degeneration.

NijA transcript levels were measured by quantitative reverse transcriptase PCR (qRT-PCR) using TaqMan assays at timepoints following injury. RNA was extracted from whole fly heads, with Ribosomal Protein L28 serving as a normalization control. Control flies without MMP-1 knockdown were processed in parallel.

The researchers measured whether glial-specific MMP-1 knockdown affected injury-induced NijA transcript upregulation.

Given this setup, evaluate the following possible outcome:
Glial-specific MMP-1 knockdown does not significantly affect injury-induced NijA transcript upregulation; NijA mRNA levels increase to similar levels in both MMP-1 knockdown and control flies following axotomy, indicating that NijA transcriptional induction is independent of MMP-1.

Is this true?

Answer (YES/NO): YES